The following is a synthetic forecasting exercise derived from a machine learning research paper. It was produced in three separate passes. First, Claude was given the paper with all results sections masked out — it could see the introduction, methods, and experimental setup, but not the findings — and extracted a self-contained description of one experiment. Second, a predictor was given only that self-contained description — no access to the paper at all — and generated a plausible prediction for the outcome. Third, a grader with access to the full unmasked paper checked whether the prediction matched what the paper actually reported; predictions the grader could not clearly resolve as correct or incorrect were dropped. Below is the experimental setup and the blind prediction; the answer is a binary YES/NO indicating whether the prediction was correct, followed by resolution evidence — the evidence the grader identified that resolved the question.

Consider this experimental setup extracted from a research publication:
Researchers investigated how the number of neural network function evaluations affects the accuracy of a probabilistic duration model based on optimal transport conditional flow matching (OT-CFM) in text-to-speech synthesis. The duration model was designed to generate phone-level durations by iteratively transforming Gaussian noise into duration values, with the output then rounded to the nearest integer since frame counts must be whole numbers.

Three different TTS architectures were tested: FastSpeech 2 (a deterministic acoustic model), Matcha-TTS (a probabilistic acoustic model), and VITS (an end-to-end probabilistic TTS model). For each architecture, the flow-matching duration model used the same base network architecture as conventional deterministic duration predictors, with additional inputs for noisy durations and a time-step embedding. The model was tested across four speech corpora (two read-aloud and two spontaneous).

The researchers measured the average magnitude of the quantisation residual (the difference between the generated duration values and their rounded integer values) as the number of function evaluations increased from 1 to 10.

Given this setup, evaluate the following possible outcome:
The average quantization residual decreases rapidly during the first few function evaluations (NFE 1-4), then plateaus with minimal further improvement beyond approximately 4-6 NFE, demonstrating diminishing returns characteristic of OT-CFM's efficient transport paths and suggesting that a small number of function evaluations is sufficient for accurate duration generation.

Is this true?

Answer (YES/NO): NO